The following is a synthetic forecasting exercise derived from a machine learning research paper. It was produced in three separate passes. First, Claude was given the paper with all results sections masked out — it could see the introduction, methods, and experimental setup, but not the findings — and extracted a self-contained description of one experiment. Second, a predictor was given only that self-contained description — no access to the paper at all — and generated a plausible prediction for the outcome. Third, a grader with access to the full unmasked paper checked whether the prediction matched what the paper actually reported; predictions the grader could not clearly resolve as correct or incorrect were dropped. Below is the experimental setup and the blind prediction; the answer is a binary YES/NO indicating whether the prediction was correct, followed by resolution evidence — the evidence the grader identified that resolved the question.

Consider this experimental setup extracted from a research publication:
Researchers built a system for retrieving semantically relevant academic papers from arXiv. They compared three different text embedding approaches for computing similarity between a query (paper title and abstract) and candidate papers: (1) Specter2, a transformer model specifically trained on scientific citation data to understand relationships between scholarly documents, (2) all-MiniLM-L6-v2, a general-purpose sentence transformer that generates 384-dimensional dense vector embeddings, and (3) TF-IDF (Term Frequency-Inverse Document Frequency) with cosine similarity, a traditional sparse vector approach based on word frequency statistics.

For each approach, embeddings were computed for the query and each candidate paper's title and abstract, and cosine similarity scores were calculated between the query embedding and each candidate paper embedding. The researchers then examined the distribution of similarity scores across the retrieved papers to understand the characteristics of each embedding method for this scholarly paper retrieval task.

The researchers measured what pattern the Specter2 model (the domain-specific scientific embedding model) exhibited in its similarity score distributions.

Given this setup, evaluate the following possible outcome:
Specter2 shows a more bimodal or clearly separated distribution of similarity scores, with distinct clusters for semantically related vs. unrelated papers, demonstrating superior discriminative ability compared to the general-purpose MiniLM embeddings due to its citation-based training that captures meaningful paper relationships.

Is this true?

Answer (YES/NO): NO